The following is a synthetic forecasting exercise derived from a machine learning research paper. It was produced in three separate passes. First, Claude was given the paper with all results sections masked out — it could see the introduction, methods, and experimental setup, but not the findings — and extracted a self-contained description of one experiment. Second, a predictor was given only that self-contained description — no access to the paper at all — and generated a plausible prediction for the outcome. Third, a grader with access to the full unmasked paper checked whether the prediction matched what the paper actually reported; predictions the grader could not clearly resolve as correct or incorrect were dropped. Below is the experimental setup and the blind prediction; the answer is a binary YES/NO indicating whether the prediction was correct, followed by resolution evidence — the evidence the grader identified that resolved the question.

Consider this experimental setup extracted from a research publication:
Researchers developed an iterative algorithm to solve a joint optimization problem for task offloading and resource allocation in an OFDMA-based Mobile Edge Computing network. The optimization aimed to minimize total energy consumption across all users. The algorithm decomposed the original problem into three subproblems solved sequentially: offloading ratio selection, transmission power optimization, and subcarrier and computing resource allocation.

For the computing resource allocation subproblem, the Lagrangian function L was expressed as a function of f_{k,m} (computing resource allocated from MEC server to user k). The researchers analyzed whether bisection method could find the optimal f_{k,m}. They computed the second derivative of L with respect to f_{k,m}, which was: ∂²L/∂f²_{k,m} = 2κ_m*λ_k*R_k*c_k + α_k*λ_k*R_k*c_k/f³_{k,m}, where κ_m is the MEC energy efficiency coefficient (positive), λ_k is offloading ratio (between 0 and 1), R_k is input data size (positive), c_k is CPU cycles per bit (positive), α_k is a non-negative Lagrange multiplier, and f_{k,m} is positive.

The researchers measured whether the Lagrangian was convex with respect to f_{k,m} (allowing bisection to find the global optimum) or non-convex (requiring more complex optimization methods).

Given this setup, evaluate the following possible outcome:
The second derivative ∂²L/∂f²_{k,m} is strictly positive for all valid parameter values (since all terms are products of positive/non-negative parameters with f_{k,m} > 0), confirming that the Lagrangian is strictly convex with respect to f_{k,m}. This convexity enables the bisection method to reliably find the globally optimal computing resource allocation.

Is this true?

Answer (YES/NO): NO